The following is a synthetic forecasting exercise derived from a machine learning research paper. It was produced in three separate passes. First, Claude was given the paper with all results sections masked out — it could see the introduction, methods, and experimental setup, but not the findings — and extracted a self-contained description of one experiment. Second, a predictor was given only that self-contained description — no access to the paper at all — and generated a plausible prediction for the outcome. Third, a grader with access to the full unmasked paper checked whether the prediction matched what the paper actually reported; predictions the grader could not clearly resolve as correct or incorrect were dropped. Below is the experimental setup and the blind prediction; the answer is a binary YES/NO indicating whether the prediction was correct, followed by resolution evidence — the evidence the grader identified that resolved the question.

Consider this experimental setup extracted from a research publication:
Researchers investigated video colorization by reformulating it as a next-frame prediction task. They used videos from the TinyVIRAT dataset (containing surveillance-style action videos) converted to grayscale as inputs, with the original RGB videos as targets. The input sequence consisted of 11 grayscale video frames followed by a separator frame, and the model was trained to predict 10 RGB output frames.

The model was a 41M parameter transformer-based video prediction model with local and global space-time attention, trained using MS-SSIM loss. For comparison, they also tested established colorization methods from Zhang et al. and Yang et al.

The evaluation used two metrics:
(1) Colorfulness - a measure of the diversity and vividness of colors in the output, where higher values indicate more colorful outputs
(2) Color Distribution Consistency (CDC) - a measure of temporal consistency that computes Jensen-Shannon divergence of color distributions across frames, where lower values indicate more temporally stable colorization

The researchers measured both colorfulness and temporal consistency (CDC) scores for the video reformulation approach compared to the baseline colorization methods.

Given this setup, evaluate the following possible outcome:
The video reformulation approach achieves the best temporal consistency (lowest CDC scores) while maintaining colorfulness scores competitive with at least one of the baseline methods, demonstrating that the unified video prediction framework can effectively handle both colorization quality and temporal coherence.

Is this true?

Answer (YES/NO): NO